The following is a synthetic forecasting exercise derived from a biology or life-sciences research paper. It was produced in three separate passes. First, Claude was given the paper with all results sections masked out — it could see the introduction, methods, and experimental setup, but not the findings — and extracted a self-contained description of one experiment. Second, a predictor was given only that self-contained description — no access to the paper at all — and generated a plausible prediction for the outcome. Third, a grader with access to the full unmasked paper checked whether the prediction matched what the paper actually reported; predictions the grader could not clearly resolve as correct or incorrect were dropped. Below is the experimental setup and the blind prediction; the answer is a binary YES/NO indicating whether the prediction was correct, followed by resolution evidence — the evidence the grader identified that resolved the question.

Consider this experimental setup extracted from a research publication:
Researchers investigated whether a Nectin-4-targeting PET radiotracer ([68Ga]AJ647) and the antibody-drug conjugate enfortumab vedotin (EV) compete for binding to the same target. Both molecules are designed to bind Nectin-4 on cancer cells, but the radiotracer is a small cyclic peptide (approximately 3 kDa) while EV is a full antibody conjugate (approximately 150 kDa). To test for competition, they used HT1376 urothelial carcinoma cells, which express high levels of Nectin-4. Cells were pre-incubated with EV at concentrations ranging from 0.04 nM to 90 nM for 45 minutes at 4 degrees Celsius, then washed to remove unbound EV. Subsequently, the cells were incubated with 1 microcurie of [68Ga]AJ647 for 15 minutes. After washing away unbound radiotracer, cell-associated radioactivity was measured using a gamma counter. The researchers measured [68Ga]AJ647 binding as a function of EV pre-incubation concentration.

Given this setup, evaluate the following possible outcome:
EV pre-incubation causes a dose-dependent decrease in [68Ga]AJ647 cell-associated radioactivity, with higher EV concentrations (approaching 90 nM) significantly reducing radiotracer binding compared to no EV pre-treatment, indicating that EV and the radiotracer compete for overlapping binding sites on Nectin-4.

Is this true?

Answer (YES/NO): YES